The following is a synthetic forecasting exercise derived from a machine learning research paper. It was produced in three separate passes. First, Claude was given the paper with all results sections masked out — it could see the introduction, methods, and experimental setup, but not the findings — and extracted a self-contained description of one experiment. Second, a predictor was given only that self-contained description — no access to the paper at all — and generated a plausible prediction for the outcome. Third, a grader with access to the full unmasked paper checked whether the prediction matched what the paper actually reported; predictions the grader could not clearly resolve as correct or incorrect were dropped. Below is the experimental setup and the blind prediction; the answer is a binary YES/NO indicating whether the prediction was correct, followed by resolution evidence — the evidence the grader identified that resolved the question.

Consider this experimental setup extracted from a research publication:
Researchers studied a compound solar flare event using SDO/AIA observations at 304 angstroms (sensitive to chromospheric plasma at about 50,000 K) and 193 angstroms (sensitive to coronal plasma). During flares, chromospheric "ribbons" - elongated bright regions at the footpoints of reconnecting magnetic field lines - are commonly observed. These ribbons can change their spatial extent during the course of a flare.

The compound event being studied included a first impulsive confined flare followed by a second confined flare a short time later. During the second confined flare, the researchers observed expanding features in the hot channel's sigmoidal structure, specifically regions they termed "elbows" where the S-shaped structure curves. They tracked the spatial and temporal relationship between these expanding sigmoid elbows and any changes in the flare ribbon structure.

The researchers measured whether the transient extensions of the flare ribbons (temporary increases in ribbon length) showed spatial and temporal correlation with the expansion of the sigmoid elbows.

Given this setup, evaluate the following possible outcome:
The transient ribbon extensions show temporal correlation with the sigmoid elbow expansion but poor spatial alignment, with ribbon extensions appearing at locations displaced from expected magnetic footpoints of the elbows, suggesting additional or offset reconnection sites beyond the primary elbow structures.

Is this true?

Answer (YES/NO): NO